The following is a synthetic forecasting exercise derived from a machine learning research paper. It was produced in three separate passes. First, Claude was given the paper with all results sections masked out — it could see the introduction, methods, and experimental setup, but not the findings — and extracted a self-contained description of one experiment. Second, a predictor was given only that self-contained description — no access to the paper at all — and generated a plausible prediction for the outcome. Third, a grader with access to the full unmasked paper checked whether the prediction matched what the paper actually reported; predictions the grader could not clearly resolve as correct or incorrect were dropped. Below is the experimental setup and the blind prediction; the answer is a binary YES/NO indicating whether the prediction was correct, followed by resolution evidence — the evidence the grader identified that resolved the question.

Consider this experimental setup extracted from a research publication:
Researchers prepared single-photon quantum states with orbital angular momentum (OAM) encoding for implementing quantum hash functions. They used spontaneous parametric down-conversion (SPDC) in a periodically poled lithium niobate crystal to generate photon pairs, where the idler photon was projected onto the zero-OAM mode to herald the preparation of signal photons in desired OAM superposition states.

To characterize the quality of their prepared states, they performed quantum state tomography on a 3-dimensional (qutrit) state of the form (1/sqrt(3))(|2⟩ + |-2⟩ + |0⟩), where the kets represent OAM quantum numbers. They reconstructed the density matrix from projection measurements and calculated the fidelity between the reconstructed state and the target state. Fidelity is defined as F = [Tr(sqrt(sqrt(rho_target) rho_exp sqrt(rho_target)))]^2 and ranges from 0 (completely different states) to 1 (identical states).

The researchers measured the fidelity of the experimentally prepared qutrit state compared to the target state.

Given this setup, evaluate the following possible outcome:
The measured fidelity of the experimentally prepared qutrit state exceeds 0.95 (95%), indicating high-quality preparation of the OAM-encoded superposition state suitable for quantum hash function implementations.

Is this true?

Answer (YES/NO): YES